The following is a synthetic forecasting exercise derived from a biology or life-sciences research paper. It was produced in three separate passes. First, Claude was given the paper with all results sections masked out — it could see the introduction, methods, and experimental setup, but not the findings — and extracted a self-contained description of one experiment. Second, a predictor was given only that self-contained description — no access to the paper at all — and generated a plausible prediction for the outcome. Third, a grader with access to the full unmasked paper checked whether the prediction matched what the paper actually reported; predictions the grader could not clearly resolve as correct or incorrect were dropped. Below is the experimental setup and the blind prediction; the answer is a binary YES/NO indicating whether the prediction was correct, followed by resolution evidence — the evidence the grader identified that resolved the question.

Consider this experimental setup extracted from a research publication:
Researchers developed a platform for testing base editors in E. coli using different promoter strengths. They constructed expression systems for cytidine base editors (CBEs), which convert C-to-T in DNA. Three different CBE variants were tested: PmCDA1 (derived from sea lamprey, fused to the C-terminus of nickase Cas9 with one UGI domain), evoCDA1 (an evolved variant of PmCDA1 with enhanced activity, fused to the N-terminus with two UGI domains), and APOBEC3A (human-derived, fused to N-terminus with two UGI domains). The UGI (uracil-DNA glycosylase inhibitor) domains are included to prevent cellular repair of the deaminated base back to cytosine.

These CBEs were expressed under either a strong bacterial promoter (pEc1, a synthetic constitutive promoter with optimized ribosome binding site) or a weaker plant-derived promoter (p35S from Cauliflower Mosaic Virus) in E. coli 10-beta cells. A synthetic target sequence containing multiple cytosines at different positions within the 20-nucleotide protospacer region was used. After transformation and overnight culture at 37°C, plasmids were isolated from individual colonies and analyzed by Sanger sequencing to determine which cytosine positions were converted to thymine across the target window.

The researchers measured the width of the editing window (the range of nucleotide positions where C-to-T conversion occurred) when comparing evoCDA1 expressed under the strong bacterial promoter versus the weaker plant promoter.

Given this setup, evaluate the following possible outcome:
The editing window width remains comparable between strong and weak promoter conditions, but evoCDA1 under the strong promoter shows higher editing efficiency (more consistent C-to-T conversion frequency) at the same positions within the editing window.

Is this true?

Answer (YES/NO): NO